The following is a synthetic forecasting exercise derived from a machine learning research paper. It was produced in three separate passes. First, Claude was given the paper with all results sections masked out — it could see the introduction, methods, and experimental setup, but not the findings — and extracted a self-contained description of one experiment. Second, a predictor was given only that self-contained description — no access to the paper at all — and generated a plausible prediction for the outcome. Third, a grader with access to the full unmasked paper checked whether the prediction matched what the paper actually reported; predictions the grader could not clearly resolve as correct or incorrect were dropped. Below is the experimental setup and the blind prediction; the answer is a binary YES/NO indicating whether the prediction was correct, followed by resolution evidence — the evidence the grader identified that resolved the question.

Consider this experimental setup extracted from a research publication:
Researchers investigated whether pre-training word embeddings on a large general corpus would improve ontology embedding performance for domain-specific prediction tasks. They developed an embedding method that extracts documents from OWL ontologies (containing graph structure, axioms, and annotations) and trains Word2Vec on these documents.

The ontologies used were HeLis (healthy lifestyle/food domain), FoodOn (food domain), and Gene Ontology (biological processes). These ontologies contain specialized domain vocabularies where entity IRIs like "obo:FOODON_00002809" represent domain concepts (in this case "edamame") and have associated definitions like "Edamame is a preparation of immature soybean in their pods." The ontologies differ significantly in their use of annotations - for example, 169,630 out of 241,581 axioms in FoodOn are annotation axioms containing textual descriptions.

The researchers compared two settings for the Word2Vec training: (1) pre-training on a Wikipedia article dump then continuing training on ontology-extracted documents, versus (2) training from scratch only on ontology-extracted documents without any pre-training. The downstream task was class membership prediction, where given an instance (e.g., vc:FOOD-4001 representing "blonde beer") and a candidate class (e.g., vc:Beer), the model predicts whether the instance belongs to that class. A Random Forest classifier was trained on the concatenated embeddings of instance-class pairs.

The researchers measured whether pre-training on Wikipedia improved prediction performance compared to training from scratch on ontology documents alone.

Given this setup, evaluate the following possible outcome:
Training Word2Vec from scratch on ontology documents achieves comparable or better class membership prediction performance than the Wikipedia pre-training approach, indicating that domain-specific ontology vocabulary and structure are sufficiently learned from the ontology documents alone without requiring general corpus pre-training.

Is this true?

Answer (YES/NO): YES